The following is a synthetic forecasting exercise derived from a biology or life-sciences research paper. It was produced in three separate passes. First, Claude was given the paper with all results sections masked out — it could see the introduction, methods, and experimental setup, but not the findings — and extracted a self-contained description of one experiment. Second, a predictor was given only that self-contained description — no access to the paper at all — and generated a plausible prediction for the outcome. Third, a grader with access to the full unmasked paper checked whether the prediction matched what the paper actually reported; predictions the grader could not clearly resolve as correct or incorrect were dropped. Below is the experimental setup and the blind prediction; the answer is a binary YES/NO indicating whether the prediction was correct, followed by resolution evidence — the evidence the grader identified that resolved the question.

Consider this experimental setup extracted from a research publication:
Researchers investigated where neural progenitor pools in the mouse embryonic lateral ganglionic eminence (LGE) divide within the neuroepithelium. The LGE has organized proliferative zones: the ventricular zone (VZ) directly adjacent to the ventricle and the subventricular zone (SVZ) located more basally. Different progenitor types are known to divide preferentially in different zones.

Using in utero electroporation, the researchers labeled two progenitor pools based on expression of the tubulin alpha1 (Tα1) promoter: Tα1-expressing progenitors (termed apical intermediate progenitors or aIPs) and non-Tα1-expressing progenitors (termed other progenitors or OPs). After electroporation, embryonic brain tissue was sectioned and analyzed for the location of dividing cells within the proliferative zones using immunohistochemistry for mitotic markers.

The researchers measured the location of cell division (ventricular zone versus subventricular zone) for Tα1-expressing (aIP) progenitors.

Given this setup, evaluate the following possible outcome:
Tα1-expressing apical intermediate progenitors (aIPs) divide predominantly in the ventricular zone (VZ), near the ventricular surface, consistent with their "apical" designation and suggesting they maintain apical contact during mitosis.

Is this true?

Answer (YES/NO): YES